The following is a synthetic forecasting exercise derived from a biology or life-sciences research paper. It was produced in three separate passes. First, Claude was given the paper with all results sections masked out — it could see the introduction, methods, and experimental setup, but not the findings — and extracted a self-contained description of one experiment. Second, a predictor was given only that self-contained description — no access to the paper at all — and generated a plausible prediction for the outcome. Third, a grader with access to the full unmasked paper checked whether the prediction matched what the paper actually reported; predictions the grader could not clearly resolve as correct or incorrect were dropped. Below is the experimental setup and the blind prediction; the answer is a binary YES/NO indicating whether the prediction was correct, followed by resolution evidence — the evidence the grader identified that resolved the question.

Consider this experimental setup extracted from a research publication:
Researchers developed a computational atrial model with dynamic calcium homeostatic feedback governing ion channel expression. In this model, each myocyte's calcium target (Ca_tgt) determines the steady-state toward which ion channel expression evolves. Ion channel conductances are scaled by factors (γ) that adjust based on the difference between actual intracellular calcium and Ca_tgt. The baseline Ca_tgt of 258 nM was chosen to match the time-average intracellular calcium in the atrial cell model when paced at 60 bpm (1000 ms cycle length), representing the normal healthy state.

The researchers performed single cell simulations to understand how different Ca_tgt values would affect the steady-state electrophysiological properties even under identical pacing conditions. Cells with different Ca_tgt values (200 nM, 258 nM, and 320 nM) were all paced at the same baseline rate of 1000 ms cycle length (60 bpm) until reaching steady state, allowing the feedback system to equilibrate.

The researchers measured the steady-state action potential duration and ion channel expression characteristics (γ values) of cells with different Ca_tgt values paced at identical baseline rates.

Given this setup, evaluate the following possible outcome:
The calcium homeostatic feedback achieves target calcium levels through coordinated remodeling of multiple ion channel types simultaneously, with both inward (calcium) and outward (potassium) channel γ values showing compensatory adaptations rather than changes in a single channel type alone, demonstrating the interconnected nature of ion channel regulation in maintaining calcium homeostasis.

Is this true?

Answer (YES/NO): YES